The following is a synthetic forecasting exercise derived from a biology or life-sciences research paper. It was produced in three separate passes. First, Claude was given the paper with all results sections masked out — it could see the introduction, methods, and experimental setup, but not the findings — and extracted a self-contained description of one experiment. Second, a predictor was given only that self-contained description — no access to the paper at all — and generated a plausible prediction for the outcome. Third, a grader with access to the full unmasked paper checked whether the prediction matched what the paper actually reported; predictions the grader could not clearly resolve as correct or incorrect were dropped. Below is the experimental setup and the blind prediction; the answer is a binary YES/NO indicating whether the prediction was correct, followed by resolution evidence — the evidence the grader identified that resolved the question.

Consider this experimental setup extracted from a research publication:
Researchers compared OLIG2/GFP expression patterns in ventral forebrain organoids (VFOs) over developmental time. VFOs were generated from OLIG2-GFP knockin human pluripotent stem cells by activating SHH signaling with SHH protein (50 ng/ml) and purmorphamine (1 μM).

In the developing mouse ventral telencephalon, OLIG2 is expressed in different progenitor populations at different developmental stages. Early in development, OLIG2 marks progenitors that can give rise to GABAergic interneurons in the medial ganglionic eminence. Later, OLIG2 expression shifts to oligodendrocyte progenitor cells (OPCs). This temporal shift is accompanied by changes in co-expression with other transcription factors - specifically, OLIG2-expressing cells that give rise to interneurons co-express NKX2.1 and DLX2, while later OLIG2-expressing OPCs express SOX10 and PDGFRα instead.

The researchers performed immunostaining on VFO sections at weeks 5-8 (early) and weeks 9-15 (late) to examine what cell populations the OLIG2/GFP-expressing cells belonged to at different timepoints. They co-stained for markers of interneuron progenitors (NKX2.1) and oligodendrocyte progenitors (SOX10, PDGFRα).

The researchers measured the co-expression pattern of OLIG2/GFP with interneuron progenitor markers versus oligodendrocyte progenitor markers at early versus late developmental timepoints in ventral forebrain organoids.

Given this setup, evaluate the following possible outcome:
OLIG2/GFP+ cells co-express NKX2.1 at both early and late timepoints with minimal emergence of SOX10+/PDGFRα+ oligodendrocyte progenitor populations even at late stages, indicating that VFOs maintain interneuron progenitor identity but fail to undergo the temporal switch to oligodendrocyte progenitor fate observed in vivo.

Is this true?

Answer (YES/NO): NO